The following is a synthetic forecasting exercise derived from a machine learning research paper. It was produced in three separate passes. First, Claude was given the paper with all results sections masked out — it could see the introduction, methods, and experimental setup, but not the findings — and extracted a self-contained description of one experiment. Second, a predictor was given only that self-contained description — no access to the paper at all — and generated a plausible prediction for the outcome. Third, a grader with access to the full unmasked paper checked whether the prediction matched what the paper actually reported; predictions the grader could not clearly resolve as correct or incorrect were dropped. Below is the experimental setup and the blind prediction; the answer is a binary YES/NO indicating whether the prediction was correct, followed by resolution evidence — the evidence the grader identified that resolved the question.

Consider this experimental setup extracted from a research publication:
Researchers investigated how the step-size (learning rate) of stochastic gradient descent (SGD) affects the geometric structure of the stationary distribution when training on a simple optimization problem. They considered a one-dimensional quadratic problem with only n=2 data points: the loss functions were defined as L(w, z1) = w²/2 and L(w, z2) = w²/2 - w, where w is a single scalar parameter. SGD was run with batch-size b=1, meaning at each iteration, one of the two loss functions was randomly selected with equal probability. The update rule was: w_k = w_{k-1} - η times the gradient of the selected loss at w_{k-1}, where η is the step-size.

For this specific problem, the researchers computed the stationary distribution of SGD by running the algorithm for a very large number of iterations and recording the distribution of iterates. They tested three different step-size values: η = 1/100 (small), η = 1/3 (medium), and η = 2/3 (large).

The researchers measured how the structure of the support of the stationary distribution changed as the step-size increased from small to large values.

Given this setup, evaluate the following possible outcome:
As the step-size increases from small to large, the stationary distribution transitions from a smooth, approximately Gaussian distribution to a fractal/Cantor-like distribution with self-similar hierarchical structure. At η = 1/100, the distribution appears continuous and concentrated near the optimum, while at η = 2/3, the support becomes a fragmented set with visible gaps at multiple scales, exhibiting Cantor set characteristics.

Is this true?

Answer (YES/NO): YES